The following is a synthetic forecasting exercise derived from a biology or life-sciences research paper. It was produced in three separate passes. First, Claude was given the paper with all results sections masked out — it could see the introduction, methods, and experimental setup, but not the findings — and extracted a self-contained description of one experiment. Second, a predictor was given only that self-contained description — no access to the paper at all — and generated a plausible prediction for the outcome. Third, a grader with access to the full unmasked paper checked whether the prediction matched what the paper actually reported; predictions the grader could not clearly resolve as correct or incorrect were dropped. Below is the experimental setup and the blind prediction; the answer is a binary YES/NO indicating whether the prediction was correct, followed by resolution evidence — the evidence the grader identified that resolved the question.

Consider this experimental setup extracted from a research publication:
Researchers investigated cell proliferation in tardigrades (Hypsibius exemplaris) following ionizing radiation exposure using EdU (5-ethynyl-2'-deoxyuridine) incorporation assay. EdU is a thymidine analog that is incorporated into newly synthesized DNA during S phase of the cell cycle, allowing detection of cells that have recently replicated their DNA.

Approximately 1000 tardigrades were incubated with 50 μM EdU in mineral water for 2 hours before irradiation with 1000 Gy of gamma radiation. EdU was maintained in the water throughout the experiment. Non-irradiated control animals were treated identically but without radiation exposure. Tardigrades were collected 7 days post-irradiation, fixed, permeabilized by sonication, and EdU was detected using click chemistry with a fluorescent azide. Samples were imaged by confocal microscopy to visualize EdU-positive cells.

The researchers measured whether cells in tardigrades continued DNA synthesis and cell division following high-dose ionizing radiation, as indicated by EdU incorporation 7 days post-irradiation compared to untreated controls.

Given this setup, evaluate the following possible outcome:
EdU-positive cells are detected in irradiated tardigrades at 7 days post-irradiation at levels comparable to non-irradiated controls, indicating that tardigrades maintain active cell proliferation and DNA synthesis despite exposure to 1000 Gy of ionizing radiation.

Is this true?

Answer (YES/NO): NO